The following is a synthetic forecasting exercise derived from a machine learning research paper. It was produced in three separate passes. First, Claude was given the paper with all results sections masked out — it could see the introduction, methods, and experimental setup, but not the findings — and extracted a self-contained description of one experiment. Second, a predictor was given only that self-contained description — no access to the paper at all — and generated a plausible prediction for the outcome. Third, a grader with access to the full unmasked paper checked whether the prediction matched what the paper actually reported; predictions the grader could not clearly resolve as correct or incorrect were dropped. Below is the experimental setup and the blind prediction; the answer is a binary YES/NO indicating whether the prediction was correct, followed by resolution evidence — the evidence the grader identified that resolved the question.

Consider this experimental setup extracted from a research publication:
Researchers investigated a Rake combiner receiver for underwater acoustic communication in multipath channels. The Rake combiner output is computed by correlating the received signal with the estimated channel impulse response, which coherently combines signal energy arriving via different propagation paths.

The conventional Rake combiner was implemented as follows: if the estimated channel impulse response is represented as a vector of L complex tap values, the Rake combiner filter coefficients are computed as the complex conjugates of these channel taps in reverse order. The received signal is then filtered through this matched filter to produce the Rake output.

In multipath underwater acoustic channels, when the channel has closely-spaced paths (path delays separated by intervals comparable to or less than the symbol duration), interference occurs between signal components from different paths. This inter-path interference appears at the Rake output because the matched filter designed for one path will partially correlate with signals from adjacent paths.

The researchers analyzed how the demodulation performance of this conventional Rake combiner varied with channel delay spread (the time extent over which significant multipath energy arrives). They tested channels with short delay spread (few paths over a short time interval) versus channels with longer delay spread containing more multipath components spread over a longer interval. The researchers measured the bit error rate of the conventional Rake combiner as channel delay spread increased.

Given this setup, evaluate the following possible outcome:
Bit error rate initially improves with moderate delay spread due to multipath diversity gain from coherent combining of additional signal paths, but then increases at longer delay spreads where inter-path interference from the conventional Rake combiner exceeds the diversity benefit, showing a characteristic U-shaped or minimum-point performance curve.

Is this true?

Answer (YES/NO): NO